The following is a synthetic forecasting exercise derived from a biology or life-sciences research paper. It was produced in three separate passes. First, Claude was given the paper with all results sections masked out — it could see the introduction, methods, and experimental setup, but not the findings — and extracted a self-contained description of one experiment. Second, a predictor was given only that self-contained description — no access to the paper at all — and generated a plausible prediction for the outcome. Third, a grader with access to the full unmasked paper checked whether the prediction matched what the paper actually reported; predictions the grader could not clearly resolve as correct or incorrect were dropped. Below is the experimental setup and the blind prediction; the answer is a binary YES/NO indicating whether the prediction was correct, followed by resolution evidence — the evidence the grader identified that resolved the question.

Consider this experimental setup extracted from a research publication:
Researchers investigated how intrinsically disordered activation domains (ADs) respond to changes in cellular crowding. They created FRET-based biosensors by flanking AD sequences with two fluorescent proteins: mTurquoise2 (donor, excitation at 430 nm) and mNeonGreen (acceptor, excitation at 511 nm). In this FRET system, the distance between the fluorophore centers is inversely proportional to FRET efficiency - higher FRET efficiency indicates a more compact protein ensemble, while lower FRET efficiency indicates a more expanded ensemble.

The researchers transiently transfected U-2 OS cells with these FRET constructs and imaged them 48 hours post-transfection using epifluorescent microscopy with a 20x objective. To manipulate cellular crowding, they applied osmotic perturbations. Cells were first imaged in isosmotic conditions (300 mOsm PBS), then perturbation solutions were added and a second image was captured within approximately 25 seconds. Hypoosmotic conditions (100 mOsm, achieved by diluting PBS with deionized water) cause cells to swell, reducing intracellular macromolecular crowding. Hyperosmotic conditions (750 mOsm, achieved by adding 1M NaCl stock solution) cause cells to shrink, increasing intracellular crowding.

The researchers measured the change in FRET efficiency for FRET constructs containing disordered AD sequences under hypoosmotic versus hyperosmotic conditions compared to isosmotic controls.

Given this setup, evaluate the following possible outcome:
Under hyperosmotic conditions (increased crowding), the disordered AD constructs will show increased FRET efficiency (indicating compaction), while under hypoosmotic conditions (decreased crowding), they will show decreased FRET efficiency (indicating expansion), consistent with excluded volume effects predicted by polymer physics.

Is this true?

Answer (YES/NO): NO